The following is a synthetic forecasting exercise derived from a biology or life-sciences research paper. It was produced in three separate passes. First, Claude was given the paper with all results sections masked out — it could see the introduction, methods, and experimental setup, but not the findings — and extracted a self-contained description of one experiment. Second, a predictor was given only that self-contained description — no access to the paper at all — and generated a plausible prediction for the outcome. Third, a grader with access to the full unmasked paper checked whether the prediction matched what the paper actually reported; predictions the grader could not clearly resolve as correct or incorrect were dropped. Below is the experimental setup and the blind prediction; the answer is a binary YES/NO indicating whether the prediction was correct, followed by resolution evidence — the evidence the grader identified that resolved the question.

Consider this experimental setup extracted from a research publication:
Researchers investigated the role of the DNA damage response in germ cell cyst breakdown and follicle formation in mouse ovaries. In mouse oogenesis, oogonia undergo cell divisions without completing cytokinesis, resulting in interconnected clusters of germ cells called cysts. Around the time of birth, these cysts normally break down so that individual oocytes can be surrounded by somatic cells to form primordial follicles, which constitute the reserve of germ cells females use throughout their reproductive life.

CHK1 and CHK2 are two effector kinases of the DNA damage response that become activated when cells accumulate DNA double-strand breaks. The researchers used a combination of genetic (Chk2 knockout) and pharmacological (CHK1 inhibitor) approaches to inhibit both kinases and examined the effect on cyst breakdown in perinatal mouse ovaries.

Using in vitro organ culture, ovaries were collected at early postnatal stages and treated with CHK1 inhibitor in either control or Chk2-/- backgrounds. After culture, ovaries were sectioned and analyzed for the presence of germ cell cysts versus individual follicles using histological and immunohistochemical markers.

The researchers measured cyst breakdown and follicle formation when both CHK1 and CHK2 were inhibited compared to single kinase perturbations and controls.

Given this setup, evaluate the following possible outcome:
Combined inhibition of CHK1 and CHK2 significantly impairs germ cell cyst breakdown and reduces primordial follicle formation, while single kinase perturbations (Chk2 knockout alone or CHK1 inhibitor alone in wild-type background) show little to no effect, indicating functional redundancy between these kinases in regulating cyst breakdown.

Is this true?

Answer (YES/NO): NO